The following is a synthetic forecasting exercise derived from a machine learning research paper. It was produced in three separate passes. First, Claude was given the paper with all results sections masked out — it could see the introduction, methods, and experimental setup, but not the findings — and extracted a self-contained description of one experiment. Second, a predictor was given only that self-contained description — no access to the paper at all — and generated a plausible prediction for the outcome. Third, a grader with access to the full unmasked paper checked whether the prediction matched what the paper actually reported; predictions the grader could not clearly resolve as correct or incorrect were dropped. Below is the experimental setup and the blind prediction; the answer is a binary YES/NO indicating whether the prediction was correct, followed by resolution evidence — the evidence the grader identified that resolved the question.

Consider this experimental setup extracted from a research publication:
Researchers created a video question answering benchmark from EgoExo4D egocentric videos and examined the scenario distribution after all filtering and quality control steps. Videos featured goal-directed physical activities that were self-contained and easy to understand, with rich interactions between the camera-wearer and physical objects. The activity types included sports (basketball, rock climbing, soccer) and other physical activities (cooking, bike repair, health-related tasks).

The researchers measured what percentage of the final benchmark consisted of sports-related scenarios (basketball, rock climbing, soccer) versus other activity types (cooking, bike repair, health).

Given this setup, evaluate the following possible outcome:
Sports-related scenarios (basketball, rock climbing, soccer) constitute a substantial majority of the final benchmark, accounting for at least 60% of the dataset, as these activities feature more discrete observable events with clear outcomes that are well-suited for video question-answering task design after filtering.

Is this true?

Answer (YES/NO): YES